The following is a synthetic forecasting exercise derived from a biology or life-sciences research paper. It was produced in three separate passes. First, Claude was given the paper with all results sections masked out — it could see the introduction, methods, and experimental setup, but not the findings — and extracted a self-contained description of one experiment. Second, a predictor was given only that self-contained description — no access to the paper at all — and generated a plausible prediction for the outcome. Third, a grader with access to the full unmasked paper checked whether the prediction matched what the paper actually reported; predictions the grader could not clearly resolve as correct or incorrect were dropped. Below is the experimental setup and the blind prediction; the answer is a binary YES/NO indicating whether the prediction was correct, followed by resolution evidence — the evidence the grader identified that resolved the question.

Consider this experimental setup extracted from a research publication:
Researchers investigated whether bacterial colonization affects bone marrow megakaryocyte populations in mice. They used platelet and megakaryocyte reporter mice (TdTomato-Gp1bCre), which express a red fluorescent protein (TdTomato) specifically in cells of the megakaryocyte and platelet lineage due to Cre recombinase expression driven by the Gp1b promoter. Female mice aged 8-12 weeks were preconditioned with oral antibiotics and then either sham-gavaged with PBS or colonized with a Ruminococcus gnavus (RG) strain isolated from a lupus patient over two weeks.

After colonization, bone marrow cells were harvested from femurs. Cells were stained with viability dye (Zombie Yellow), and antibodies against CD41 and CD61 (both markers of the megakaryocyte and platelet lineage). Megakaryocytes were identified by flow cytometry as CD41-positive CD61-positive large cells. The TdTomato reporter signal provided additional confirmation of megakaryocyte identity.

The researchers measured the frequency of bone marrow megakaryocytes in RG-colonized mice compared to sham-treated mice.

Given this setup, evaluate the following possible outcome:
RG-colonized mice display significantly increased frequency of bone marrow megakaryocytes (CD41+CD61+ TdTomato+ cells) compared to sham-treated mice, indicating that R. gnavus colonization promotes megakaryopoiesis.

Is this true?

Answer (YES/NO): YES